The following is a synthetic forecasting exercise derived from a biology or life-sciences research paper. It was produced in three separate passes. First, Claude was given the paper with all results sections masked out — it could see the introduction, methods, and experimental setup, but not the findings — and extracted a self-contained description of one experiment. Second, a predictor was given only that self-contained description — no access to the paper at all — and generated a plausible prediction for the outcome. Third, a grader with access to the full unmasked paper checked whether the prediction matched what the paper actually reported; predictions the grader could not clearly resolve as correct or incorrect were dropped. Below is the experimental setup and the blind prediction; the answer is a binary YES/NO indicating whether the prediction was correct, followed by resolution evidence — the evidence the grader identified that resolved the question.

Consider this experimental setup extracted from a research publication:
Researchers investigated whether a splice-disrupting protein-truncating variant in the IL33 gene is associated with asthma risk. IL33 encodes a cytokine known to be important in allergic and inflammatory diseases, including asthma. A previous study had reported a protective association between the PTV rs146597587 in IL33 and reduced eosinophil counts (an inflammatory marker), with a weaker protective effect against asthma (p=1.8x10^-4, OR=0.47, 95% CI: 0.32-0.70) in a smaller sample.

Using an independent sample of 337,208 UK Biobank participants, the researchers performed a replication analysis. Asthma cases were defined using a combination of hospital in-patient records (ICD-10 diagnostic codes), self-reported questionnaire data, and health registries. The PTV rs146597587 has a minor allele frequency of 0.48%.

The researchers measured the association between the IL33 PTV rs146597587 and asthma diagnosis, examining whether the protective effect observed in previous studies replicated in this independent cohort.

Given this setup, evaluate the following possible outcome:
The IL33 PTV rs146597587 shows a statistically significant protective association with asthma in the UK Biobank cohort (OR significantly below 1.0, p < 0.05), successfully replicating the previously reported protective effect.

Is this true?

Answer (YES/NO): YES